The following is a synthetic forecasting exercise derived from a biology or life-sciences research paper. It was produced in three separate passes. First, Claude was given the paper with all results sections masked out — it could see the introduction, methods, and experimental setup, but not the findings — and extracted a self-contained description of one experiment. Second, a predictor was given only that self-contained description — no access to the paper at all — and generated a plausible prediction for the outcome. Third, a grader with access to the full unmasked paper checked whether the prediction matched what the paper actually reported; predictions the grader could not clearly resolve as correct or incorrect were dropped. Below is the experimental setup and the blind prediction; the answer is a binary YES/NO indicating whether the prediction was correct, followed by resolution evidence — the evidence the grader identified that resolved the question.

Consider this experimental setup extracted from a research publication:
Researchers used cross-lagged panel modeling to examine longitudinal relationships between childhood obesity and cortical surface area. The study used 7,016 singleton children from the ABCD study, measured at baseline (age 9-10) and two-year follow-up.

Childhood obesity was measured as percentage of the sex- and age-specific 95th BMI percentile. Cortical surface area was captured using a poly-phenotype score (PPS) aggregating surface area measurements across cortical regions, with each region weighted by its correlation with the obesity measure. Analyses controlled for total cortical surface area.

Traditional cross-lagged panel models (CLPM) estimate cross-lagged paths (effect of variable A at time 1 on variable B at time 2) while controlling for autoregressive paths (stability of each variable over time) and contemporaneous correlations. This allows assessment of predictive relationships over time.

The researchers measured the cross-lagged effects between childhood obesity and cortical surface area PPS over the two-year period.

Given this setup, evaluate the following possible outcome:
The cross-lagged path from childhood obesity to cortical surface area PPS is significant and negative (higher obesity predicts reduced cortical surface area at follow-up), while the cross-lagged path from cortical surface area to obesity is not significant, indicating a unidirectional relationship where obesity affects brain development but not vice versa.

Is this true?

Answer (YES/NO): NO